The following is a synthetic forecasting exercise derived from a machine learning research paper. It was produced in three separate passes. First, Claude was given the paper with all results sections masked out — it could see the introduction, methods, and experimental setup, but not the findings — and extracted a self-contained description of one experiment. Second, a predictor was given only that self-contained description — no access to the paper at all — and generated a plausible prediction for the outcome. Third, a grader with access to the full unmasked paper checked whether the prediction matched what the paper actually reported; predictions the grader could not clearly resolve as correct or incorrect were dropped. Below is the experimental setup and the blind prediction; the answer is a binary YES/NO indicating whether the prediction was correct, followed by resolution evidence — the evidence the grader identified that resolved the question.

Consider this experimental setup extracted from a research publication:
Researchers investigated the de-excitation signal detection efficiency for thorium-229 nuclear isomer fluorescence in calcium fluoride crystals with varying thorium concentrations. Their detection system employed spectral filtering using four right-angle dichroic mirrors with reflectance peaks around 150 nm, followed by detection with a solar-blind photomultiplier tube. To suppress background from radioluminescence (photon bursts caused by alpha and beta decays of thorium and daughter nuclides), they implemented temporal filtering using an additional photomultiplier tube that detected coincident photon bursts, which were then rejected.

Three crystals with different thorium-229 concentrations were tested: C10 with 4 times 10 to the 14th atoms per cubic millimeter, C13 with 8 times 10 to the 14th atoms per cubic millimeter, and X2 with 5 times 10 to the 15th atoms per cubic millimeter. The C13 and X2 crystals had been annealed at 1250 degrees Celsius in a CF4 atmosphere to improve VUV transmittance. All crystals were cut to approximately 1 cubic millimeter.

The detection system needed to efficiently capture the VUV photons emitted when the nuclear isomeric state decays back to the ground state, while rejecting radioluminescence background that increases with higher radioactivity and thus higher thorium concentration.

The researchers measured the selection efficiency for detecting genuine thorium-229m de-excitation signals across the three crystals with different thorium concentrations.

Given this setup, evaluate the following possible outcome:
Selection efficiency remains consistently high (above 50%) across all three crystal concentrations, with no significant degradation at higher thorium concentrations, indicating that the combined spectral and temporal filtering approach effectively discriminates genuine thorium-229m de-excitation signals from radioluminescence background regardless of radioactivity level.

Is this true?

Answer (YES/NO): NO